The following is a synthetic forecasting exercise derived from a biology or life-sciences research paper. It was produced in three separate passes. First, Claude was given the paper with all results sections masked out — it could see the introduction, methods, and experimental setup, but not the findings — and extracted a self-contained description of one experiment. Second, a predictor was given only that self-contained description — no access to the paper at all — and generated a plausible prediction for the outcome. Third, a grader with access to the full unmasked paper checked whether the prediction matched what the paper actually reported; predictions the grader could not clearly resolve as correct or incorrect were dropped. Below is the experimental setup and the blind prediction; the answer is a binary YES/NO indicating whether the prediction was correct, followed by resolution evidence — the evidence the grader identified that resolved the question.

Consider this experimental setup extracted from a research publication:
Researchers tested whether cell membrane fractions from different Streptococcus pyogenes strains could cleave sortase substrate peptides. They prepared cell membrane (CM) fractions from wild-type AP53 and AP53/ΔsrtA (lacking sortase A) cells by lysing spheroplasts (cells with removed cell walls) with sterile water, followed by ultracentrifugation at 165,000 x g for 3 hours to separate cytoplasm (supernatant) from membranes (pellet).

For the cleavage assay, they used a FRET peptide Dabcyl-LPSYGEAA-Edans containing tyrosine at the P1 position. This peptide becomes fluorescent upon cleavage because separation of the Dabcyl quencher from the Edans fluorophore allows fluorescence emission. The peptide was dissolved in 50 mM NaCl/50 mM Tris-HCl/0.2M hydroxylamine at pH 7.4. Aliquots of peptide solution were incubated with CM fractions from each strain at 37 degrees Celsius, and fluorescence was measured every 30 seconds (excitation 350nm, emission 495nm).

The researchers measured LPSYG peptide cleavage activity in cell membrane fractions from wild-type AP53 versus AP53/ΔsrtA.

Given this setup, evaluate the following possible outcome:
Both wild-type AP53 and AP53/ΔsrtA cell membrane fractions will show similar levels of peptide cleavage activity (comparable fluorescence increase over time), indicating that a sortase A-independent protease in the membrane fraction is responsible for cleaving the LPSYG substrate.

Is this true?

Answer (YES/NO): YES